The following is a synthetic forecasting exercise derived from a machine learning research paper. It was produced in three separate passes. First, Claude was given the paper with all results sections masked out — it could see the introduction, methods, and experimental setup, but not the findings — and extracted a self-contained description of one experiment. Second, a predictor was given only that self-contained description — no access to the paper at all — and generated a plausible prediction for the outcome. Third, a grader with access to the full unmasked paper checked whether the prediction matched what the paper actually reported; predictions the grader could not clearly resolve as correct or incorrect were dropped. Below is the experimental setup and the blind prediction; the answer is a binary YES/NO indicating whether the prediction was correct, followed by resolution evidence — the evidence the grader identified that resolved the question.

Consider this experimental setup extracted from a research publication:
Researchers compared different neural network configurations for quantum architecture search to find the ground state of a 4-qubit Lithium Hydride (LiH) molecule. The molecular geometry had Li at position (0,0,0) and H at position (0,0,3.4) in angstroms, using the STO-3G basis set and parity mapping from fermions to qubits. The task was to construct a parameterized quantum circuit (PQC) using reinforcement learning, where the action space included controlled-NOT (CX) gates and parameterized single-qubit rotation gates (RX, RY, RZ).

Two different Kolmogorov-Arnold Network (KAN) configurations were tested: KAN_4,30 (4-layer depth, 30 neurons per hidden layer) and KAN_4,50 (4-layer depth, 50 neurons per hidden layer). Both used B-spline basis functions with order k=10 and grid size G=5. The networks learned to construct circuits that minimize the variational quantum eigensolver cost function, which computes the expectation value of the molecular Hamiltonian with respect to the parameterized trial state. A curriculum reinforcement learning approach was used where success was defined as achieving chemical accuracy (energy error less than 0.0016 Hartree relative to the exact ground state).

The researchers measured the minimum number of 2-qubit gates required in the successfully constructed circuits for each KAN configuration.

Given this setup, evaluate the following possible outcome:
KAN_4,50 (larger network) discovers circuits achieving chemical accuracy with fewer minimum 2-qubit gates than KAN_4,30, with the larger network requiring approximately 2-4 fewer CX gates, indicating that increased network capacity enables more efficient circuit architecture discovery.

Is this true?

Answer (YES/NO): YES